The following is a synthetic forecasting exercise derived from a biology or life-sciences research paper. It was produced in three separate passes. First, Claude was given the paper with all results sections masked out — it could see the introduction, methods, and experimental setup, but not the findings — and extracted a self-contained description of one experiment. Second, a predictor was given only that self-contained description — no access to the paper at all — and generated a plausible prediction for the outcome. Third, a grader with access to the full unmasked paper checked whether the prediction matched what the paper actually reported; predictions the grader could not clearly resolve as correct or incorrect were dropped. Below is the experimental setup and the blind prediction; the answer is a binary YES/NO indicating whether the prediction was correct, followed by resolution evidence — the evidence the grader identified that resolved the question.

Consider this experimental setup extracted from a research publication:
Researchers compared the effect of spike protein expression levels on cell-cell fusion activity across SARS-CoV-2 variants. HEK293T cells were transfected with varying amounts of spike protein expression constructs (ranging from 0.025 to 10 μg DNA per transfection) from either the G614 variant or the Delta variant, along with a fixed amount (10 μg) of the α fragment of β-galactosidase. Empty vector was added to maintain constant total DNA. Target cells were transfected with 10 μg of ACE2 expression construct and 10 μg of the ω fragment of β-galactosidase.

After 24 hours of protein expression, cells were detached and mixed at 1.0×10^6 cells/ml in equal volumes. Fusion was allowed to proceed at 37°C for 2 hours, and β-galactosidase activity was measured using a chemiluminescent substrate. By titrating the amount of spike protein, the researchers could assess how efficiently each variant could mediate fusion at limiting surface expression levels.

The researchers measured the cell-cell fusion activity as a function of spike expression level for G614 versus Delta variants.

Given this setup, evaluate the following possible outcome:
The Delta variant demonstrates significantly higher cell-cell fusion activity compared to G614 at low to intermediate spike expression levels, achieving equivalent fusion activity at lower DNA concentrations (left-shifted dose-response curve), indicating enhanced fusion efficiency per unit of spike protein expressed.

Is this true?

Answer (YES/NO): NO